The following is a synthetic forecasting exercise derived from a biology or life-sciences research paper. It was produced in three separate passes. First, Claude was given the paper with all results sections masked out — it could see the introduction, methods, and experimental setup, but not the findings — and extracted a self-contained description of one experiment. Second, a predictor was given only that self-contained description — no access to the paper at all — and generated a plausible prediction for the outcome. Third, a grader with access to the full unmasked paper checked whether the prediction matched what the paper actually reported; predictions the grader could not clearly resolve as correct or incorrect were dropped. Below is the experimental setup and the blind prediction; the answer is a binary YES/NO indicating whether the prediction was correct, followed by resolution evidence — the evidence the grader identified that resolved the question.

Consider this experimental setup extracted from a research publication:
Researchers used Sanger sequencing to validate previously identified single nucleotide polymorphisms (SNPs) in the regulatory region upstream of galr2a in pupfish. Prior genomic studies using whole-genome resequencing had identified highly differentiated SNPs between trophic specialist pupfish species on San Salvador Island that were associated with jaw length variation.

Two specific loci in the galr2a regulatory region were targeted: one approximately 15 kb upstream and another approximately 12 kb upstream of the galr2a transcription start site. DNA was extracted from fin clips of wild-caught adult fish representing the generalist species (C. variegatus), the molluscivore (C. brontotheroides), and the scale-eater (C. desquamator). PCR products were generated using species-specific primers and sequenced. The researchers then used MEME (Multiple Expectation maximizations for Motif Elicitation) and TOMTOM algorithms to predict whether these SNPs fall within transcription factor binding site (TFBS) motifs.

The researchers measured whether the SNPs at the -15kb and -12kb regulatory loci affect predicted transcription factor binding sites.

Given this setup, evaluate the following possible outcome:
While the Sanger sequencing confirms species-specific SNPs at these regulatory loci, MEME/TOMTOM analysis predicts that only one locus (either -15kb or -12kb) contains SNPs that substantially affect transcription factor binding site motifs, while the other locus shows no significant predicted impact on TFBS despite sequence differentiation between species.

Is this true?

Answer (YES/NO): NO